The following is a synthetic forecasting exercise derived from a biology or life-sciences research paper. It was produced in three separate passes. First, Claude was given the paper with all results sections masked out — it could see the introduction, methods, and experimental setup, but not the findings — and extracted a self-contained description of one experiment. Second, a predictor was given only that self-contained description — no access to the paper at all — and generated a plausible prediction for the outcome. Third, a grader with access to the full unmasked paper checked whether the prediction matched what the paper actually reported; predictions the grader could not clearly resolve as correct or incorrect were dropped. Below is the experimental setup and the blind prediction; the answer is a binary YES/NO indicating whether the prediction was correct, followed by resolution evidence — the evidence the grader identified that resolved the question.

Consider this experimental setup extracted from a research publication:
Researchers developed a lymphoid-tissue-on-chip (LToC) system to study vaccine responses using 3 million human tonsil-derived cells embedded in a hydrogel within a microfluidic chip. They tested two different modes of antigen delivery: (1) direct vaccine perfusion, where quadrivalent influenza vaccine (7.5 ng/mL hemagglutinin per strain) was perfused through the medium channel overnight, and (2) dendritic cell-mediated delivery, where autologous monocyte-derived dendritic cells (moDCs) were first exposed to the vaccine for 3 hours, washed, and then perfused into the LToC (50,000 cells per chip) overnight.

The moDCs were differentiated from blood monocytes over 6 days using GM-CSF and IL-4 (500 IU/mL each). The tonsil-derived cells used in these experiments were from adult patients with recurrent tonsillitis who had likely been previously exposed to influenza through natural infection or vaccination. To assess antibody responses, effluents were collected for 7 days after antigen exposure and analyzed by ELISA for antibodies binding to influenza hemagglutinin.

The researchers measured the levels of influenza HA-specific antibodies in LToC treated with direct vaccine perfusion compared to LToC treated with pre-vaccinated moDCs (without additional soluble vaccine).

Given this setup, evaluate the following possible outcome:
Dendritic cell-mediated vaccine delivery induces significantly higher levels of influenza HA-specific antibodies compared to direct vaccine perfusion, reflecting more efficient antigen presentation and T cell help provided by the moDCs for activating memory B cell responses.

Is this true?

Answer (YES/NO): NO